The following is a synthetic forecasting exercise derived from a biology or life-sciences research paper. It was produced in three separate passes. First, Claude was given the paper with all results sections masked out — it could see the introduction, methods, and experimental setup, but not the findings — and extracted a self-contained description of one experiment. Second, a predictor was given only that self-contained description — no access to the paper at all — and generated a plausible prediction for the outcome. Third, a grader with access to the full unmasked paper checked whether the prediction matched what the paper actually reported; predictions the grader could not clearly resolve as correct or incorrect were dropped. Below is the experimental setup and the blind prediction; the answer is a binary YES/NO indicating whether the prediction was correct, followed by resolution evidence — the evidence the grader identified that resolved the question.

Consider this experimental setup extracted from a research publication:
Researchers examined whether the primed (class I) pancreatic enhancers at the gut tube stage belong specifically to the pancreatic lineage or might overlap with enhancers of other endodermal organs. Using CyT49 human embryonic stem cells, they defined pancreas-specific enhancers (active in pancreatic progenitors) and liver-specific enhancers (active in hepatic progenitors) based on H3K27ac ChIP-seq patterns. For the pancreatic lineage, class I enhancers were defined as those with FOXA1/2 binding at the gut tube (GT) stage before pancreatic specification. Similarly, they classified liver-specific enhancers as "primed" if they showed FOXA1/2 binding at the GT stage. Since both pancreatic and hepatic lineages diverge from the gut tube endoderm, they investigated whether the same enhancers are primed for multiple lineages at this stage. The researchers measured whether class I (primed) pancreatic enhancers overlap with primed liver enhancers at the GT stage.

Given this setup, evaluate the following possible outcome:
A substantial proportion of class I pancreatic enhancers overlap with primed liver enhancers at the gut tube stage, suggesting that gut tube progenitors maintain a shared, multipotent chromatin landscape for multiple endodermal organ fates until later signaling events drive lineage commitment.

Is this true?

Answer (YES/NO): YES